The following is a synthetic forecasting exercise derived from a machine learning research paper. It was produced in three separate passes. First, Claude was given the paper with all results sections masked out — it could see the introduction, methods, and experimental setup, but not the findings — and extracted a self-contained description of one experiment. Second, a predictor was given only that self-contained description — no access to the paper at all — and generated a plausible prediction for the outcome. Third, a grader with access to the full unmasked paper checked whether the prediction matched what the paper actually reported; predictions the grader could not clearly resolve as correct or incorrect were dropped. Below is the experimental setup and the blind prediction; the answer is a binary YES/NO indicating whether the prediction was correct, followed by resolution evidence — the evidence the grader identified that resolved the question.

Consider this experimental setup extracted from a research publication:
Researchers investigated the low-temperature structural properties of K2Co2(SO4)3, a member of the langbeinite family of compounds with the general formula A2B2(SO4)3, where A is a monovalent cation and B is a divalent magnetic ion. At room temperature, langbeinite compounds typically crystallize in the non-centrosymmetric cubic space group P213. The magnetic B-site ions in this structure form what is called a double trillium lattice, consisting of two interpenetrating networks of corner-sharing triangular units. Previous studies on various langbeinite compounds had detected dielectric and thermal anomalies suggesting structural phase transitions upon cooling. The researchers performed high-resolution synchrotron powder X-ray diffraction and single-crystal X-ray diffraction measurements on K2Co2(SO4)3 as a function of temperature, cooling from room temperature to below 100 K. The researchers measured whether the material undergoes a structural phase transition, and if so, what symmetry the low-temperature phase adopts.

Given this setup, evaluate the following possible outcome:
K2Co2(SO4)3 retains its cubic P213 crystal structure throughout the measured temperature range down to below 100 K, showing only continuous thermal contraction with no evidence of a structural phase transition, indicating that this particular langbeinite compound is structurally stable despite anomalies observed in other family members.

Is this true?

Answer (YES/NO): NO